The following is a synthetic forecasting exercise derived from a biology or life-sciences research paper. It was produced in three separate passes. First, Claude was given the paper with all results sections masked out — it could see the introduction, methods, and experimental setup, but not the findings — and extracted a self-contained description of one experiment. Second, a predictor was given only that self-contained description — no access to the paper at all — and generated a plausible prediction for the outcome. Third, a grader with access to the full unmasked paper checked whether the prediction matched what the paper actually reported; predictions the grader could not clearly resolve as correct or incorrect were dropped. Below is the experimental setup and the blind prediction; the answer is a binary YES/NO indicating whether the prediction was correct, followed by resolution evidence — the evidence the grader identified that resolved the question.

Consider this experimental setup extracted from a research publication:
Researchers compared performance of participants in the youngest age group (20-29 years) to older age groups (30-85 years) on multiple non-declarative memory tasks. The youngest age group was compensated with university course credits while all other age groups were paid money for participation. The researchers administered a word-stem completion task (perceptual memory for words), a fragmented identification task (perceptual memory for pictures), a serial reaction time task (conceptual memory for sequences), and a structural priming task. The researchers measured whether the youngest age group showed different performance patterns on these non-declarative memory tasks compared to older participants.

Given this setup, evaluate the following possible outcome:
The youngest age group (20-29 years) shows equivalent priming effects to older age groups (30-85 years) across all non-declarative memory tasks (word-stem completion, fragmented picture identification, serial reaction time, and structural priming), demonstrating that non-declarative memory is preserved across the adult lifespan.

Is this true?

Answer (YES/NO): NO